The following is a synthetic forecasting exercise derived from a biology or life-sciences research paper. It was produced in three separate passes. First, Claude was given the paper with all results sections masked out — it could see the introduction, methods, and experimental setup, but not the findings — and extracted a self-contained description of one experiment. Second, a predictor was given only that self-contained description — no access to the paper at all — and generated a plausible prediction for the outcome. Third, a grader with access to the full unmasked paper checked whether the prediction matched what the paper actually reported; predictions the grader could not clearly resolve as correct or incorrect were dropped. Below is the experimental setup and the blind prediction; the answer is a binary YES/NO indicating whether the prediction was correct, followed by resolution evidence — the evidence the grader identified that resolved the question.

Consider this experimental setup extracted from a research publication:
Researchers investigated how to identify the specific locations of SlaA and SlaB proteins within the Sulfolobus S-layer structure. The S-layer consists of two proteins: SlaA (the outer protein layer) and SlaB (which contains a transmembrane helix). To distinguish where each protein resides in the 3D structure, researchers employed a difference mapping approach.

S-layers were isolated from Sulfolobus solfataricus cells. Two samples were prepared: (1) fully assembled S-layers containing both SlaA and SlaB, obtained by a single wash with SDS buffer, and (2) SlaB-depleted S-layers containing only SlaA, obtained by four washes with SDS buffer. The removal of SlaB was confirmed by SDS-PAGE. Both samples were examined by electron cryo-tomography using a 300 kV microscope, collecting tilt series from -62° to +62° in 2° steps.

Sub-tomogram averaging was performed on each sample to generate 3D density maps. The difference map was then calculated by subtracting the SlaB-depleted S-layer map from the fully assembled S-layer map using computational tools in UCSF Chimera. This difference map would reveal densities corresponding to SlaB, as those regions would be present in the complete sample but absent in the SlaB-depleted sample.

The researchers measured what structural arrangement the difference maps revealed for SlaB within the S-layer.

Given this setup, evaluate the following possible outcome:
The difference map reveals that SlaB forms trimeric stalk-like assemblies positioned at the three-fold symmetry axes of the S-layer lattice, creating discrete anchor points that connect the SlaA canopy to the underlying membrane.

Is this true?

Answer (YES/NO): YES